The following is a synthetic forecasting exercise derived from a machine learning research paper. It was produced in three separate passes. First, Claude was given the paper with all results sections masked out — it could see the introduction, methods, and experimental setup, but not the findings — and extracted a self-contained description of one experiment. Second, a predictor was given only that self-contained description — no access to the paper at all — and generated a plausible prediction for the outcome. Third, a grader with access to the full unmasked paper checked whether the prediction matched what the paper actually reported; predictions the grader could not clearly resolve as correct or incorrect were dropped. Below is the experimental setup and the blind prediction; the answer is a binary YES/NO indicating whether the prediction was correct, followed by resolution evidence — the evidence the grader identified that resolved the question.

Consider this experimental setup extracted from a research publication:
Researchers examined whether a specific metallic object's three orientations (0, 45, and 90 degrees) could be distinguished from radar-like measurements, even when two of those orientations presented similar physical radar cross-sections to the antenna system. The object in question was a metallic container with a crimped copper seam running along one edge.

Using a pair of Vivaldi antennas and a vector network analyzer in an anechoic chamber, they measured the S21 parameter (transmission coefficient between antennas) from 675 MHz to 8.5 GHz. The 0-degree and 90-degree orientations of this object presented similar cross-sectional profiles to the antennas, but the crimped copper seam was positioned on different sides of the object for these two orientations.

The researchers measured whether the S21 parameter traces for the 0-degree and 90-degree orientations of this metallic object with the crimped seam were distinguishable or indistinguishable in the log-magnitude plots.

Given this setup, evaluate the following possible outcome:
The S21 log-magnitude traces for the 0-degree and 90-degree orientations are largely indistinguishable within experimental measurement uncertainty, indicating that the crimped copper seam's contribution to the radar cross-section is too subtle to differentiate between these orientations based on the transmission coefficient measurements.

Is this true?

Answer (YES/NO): NO